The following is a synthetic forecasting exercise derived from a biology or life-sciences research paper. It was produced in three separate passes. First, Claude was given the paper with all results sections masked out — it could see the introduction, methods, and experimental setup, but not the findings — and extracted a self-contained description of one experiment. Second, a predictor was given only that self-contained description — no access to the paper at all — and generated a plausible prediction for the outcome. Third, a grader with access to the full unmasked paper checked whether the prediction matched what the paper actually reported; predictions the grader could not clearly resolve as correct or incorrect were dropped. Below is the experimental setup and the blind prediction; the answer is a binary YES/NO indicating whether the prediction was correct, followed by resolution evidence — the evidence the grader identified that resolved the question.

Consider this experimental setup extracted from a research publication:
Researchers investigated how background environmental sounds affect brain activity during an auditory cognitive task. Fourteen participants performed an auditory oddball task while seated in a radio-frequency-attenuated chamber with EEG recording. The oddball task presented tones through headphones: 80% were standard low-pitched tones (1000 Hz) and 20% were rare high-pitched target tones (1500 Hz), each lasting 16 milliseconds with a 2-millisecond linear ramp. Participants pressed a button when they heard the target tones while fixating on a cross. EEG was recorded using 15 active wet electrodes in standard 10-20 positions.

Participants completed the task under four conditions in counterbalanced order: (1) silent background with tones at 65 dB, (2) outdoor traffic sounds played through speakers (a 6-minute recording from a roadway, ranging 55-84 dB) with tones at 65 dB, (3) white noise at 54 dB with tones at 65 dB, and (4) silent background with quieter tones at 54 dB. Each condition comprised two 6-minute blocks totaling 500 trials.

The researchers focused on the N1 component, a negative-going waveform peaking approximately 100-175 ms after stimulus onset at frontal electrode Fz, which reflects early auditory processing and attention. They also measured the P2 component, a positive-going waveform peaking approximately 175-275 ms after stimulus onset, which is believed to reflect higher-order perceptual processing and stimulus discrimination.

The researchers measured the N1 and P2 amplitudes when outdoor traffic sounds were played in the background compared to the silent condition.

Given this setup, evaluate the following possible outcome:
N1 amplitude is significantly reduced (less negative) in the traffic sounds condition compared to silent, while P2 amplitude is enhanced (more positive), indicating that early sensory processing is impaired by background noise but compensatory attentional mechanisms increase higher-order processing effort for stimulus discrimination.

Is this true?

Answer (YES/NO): NO